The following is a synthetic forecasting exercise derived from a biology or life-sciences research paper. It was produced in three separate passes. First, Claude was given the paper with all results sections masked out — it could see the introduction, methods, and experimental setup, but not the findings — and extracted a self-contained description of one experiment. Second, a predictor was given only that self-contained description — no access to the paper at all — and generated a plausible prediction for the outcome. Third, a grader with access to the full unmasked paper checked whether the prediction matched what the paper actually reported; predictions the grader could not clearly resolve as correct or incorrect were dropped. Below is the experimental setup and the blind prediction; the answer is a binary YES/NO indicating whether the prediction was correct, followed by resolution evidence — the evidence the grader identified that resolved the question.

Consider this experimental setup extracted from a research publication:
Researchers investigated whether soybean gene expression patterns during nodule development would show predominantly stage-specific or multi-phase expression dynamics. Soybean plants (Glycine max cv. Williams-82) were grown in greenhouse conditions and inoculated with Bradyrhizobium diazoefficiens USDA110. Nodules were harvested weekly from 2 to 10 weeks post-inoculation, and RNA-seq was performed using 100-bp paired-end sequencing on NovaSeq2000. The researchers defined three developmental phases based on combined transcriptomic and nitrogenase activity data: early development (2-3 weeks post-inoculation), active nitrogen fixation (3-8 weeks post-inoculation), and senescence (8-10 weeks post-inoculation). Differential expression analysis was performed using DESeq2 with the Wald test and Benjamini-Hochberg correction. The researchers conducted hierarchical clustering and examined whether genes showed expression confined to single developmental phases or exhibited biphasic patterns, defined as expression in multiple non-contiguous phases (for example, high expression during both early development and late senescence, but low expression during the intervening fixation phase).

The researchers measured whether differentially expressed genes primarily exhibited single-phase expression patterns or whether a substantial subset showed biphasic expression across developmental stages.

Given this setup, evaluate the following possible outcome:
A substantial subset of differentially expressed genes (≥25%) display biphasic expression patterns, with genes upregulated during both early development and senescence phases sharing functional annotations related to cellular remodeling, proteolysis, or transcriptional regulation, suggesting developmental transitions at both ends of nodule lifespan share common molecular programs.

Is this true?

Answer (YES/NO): NO